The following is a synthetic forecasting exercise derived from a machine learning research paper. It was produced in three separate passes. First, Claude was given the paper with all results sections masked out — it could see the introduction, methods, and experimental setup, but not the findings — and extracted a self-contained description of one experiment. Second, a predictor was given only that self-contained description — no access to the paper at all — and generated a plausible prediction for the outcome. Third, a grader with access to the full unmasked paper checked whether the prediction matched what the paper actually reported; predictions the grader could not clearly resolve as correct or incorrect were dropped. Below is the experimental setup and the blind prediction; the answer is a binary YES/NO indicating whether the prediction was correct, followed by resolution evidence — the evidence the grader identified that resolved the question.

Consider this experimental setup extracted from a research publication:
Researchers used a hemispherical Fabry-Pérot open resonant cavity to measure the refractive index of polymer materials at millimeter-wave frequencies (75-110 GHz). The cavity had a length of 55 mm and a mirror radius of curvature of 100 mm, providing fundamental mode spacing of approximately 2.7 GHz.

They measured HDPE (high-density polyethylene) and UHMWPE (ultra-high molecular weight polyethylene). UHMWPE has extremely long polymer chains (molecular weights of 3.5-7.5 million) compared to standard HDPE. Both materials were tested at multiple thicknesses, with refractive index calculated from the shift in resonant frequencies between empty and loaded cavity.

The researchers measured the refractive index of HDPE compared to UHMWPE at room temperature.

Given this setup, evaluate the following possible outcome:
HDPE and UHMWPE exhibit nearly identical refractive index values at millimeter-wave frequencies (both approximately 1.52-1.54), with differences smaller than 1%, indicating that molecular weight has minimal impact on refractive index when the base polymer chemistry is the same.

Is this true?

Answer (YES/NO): YES